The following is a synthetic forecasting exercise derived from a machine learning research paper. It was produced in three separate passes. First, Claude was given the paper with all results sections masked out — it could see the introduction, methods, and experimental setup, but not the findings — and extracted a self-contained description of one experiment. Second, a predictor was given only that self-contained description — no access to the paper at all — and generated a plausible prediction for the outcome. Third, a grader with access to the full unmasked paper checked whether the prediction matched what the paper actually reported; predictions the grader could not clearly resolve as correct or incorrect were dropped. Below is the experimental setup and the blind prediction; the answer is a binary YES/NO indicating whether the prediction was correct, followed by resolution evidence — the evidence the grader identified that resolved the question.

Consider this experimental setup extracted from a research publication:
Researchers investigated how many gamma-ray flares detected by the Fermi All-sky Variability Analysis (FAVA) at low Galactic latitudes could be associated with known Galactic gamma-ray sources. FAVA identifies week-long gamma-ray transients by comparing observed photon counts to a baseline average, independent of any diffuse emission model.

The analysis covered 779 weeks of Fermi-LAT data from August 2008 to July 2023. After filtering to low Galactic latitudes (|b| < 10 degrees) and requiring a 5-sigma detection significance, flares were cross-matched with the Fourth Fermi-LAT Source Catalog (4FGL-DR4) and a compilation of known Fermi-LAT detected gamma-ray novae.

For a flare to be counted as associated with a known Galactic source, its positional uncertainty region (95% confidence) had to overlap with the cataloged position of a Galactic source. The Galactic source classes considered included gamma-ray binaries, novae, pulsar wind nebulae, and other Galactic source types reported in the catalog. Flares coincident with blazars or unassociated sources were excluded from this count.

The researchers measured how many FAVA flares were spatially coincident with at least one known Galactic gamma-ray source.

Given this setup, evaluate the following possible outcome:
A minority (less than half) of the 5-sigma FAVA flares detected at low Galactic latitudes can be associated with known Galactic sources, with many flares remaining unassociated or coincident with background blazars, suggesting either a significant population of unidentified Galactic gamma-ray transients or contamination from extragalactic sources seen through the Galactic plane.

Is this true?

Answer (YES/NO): YES